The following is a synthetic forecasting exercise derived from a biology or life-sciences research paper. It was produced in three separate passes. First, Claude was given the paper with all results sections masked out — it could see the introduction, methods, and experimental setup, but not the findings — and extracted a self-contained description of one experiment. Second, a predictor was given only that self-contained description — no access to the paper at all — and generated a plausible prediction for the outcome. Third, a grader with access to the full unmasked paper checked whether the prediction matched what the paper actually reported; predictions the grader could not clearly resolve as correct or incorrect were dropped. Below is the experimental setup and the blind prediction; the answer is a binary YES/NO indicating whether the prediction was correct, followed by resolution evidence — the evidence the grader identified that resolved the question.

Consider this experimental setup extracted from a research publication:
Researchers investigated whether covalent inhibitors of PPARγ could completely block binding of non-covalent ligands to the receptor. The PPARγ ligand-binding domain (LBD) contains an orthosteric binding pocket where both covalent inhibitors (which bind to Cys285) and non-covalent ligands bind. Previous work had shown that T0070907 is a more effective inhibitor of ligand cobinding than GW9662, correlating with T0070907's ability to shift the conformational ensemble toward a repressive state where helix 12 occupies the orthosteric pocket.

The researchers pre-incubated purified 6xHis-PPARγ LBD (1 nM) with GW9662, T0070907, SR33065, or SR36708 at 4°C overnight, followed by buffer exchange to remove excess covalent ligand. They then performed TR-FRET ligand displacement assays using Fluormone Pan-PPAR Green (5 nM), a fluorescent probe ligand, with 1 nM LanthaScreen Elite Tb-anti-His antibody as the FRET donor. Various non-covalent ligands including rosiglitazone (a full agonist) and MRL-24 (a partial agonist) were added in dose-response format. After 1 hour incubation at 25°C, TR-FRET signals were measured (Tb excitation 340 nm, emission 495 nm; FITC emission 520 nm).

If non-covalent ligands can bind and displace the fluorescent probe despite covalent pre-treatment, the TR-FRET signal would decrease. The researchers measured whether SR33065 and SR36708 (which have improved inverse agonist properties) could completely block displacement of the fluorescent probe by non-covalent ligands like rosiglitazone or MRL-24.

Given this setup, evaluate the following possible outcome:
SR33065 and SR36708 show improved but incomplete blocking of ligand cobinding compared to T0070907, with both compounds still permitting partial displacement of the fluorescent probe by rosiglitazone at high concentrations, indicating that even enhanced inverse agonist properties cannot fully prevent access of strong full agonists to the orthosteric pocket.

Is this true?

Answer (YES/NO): NO